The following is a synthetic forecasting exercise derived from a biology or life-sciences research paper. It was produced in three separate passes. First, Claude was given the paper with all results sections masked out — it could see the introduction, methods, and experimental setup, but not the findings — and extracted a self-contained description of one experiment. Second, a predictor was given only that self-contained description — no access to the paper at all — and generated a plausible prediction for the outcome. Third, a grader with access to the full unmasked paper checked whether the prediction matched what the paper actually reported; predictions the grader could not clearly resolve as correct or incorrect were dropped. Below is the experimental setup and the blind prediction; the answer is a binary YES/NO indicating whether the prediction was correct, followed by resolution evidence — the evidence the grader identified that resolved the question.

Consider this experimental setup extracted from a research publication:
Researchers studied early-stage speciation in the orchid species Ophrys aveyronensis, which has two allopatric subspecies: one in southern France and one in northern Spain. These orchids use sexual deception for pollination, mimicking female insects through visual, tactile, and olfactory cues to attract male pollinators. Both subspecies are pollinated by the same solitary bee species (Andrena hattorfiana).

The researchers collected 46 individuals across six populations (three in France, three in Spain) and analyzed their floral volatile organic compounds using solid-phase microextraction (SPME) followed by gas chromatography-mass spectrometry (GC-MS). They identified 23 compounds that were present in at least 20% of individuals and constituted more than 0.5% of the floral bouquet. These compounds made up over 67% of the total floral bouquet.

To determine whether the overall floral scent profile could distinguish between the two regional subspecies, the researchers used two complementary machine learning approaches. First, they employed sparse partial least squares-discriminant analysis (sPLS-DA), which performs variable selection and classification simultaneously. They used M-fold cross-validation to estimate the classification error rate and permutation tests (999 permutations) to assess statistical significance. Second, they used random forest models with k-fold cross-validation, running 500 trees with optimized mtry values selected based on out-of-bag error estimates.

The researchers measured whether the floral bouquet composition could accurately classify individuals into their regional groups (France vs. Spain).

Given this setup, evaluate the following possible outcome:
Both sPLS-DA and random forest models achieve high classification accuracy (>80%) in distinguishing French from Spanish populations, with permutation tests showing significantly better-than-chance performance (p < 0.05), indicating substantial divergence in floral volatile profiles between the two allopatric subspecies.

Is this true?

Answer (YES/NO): YES